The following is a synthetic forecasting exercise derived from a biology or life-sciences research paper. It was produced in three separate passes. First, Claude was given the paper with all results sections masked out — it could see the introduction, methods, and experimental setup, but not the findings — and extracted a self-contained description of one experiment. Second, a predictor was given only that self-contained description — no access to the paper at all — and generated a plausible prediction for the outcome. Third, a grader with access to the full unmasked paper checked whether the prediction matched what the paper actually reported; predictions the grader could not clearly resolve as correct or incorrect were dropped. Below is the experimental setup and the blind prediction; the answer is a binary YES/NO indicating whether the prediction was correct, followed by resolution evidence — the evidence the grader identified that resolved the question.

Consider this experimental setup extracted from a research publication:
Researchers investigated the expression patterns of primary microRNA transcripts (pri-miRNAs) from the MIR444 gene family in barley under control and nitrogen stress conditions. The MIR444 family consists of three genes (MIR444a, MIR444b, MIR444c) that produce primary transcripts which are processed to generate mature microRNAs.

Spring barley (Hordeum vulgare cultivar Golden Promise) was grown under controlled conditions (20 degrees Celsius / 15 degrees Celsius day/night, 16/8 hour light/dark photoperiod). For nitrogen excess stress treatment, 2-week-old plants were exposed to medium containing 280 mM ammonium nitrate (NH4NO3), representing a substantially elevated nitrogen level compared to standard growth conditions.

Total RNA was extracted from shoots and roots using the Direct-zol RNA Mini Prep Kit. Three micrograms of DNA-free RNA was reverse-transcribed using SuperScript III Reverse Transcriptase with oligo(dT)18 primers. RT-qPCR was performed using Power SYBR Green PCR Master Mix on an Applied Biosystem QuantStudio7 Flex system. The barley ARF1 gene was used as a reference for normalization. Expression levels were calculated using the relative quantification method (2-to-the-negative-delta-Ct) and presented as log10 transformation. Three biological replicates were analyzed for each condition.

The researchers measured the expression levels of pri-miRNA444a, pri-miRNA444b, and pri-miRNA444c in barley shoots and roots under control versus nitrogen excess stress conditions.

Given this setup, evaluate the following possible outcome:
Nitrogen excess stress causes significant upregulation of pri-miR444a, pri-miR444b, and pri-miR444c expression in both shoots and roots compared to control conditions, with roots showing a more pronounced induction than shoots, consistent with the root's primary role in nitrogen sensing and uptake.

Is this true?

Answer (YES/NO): NO